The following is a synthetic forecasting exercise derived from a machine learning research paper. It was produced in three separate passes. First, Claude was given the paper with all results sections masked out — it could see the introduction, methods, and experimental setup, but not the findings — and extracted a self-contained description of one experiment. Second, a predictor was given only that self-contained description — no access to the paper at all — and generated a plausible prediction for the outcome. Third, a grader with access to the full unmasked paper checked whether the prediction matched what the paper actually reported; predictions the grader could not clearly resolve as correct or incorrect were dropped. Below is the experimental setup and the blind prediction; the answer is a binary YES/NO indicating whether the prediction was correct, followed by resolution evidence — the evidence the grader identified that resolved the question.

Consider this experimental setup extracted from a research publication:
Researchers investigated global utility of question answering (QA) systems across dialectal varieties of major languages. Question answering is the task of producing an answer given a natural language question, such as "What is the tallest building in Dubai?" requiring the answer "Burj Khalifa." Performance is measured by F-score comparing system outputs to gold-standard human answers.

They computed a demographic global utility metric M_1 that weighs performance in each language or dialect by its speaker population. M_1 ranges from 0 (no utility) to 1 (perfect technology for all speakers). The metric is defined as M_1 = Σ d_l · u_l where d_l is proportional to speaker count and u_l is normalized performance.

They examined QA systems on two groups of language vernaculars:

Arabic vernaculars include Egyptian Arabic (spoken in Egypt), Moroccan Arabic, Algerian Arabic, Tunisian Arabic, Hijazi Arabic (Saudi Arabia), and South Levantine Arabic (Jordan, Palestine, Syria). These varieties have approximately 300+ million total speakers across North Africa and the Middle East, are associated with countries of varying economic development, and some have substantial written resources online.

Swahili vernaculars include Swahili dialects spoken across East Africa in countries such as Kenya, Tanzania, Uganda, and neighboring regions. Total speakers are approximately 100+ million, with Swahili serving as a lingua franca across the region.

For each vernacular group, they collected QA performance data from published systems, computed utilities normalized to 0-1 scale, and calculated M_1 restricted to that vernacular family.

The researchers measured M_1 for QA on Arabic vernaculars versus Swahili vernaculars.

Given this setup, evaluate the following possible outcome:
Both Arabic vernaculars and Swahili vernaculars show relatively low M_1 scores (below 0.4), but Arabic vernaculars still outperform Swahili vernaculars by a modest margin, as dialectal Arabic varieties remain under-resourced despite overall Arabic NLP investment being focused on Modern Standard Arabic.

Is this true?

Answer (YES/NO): NO